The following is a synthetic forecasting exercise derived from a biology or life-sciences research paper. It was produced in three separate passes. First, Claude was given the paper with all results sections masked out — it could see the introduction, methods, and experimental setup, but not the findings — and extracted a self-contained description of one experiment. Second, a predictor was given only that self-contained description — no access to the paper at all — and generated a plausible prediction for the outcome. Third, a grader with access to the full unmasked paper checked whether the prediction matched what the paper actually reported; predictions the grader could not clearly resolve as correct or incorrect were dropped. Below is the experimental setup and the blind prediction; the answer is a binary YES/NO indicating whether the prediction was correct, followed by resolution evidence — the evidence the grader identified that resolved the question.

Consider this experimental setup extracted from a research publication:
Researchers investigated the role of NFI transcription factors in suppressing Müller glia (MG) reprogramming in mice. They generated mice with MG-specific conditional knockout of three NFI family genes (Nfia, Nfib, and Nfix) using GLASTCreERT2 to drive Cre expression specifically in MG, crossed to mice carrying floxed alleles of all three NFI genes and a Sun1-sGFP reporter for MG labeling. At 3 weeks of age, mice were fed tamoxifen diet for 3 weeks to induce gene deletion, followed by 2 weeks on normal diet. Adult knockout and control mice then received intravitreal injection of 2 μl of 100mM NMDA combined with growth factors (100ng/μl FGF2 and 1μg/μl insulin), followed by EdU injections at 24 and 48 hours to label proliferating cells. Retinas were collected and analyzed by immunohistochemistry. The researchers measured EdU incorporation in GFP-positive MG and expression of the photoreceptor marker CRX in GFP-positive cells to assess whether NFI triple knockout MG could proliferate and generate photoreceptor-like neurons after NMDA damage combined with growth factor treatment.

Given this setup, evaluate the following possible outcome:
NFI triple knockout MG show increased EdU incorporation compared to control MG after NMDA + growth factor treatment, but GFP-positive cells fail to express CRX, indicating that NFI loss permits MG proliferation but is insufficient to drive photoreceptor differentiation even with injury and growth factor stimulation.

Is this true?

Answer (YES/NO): NO